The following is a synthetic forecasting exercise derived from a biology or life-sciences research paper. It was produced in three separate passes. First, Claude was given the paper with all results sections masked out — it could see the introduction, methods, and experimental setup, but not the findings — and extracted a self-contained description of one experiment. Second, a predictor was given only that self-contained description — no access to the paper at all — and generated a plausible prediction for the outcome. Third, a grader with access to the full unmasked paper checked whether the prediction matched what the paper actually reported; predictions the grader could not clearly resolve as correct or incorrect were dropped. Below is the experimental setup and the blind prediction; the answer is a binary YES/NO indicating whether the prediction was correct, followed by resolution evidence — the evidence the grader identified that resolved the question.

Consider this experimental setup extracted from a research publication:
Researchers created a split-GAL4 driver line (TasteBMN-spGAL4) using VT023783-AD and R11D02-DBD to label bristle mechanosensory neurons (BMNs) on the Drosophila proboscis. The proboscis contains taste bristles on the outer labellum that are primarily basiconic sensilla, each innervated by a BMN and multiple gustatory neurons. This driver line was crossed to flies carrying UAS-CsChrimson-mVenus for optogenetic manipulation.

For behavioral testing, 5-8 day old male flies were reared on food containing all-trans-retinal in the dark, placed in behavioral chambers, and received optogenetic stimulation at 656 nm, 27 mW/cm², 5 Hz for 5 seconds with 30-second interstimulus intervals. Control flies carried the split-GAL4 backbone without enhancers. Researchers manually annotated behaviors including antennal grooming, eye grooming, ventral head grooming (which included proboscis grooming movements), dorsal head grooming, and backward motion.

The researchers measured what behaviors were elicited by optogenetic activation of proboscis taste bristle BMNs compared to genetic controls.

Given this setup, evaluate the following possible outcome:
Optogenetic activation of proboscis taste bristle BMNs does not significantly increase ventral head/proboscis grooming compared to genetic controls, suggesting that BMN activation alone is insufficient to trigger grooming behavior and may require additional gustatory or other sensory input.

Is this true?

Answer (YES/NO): NO